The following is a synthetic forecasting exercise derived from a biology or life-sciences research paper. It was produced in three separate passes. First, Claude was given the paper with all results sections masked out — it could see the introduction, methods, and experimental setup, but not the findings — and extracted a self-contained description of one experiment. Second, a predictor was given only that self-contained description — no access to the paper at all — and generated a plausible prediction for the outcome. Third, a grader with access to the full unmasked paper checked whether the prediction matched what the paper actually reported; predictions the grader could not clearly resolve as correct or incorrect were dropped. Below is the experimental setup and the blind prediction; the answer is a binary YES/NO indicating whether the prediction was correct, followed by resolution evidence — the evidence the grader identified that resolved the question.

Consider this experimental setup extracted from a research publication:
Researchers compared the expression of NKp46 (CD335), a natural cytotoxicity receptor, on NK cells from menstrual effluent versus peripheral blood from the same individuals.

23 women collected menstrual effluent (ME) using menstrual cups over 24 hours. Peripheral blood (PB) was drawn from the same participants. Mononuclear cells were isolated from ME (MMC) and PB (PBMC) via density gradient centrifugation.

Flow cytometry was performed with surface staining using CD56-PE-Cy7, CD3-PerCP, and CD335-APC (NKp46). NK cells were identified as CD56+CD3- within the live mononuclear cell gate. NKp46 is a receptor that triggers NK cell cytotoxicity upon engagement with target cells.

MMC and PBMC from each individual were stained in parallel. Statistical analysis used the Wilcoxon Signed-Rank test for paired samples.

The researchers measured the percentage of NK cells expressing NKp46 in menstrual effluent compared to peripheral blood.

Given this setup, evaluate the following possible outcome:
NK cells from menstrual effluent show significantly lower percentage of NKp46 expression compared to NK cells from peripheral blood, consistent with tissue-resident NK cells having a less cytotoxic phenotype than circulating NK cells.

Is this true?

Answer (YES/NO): YES